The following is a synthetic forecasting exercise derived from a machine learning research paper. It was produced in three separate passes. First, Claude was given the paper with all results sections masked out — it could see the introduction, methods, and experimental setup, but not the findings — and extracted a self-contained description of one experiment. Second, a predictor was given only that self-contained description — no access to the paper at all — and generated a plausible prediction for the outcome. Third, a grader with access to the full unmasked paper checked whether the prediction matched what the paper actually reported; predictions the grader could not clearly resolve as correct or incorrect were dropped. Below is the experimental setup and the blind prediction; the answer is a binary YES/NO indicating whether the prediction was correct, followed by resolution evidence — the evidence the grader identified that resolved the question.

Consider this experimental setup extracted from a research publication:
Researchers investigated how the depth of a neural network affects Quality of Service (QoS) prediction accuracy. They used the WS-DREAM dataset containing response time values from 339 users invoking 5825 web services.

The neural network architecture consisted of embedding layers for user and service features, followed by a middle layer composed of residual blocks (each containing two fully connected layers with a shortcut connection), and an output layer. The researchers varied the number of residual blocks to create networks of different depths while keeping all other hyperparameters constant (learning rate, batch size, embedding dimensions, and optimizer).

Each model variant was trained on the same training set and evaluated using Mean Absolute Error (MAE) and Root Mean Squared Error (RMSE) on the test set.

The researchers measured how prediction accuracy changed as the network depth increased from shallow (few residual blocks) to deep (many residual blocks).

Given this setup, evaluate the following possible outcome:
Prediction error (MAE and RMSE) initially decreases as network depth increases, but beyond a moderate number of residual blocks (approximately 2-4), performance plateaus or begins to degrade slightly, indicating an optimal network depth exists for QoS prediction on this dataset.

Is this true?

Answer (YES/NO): NO